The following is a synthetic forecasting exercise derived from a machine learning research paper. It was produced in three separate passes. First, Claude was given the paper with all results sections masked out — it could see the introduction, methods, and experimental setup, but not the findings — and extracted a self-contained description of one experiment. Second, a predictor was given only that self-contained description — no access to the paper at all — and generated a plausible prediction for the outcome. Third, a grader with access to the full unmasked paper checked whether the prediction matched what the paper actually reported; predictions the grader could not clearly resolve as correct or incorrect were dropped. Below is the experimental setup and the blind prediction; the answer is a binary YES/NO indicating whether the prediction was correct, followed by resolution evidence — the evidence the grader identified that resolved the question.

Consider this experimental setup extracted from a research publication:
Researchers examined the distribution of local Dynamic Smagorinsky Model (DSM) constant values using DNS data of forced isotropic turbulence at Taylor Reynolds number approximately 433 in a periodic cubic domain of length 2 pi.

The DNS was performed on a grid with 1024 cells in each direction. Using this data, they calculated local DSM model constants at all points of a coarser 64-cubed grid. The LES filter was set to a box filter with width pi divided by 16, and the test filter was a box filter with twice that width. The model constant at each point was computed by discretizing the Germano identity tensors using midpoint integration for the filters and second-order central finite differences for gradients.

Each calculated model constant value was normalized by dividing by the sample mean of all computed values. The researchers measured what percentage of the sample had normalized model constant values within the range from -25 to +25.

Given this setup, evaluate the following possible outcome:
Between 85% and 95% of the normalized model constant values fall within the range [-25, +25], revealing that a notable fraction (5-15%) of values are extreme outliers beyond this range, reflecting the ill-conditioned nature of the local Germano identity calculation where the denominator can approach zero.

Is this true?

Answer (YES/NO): NO